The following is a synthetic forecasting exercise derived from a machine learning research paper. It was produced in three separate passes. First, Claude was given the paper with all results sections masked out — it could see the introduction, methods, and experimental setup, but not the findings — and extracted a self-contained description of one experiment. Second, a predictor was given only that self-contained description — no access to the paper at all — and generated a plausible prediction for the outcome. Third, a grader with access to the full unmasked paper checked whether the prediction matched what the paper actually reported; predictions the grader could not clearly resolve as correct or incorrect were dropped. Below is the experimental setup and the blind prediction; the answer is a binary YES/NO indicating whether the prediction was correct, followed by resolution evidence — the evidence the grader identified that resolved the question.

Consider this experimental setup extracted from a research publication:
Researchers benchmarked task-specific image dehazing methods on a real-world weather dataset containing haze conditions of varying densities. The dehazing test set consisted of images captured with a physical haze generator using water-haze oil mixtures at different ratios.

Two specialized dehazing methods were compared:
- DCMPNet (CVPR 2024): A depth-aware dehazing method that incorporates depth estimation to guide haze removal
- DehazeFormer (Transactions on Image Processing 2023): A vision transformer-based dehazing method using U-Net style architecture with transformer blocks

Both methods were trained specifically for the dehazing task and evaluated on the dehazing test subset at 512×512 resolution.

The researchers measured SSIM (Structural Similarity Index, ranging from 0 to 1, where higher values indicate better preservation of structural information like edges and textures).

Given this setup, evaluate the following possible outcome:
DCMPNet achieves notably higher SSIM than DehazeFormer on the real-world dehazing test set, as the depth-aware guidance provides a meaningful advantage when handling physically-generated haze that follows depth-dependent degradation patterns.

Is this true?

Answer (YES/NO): NO